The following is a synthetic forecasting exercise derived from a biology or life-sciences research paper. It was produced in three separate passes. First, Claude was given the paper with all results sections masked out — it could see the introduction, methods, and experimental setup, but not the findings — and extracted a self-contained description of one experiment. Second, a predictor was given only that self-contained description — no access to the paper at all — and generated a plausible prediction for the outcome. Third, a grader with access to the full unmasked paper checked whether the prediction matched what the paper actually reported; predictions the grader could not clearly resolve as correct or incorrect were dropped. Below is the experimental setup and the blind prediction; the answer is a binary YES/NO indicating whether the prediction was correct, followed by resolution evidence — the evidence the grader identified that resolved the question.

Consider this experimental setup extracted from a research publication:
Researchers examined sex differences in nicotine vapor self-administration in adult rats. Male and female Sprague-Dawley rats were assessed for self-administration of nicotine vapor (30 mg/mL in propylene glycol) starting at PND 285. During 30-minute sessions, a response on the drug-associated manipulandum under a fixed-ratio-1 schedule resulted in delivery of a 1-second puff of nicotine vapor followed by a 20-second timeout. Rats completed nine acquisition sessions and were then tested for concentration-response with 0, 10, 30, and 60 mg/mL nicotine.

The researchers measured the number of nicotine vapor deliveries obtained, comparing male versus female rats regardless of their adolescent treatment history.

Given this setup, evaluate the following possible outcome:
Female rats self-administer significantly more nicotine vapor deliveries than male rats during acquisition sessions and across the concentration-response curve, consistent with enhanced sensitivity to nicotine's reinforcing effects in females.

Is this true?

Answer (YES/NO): YES